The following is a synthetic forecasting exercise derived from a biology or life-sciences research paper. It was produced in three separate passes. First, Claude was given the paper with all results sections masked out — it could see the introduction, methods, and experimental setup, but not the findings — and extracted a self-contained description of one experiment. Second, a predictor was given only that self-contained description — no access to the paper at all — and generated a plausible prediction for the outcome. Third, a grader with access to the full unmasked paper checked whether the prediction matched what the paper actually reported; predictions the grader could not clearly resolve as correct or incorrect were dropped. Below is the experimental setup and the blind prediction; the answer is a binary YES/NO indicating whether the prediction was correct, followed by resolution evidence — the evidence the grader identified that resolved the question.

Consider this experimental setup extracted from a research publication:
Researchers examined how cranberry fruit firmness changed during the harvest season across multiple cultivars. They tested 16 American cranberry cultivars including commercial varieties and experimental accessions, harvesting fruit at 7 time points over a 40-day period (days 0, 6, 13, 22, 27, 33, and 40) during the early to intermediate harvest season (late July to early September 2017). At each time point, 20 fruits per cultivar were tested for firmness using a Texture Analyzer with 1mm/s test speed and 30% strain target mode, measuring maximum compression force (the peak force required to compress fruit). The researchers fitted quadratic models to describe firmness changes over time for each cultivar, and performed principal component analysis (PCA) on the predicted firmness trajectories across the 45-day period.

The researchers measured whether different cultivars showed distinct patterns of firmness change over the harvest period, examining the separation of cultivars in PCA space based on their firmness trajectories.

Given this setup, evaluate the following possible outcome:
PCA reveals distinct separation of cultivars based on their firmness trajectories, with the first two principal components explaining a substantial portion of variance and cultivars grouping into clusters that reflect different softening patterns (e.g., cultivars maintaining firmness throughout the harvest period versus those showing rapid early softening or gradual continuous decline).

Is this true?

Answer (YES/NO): NO